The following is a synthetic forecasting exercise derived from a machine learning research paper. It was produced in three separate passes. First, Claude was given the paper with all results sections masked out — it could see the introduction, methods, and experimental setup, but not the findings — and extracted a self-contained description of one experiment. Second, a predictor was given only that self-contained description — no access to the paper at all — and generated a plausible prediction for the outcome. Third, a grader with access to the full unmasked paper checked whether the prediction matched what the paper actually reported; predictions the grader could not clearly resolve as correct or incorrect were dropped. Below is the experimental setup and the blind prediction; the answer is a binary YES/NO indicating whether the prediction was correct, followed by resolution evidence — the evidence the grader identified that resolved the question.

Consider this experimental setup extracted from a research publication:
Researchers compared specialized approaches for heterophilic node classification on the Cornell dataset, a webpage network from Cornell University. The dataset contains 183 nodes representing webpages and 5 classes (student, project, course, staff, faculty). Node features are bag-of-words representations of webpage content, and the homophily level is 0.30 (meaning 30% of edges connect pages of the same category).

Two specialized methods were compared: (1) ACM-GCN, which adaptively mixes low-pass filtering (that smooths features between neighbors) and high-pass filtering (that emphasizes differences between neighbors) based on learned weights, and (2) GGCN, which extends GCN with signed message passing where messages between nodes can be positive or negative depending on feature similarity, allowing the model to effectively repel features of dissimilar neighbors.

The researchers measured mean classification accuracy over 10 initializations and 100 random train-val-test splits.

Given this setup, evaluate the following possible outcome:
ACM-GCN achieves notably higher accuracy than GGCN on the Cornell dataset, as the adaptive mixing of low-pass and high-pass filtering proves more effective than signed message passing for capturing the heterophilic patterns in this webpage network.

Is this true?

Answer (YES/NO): NO